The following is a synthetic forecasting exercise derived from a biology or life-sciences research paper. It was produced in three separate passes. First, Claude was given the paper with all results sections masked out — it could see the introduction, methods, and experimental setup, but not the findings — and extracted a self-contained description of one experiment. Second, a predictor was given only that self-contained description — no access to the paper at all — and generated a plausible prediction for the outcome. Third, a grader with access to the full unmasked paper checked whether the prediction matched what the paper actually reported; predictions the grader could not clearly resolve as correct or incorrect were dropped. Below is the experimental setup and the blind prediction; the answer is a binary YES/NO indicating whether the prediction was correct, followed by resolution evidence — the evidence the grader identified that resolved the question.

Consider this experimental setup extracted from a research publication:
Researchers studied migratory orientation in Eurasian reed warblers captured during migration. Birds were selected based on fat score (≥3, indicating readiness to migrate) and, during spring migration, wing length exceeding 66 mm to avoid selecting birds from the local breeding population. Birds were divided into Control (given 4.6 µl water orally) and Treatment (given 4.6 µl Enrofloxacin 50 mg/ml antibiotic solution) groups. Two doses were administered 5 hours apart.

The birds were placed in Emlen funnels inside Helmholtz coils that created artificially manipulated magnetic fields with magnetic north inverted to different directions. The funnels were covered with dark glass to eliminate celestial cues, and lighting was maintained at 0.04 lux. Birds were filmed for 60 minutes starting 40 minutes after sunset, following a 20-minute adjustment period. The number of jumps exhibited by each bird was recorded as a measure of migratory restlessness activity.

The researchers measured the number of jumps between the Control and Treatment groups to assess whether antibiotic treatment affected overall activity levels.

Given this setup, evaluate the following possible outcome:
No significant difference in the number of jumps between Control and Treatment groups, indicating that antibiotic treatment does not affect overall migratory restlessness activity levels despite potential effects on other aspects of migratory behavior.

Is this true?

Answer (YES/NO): NO